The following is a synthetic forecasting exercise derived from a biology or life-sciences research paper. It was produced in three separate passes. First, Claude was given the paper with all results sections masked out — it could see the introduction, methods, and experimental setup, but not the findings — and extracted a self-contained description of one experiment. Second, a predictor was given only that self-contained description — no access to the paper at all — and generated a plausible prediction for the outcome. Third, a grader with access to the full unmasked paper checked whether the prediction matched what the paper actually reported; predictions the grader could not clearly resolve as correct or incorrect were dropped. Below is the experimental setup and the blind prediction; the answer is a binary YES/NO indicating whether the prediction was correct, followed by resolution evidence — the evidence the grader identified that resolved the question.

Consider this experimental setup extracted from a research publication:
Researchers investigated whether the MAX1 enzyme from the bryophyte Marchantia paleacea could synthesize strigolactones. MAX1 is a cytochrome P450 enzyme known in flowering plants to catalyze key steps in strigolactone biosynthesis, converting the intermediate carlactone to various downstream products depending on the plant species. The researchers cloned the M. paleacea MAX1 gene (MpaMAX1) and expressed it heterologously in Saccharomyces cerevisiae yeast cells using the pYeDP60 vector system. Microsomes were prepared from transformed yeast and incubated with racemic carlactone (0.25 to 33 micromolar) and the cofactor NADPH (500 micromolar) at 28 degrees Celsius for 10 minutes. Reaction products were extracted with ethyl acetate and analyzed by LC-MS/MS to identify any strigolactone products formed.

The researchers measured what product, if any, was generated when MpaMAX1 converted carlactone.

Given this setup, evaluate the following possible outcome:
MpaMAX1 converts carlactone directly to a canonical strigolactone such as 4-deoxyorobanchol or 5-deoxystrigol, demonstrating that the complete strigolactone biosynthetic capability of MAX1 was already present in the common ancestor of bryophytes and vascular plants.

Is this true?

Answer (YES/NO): NO